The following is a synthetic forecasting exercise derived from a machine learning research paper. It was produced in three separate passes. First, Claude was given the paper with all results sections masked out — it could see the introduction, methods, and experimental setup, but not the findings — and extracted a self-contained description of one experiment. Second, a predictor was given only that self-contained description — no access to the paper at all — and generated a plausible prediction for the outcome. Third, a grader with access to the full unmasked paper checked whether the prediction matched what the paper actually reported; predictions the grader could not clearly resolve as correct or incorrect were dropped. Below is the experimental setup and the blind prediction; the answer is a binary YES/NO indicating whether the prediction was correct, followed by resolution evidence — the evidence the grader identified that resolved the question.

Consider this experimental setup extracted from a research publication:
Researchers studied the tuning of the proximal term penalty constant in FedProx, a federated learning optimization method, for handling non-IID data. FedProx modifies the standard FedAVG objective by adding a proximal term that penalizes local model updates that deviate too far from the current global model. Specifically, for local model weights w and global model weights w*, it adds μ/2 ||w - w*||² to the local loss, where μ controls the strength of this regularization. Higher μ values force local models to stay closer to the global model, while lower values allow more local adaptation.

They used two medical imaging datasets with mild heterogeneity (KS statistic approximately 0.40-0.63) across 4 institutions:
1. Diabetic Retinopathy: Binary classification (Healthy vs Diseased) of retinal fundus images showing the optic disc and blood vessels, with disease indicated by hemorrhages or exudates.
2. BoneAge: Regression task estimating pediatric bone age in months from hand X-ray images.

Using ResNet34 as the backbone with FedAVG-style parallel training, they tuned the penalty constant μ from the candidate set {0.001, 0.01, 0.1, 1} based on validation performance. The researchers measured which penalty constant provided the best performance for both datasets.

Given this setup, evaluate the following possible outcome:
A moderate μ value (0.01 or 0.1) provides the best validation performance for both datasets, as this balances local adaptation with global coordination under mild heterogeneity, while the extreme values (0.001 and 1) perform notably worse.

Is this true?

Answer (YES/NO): NO